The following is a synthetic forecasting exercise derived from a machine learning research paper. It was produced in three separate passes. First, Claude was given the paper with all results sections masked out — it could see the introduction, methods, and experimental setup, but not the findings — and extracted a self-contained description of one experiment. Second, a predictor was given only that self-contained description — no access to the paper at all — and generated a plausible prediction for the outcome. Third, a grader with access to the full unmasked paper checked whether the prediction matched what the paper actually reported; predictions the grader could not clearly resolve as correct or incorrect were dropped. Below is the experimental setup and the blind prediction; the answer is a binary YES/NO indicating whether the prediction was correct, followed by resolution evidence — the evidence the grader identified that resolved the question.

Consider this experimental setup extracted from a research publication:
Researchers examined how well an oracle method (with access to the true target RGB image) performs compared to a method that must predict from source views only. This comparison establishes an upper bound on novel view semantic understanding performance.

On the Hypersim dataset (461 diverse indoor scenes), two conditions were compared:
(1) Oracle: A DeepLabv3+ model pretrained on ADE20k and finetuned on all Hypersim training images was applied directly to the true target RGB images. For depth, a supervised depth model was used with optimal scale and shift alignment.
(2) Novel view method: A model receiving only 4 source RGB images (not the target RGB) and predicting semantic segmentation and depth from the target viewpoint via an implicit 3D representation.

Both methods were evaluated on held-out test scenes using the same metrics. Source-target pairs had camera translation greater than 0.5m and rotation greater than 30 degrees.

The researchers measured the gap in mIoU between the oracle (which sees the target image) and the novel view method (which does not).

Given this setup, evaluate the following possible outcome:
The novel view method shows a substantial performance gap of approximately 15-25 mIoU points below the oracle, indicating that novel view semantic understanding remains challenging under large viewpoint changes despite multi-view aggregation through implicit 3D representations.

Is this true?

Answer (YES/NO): YES